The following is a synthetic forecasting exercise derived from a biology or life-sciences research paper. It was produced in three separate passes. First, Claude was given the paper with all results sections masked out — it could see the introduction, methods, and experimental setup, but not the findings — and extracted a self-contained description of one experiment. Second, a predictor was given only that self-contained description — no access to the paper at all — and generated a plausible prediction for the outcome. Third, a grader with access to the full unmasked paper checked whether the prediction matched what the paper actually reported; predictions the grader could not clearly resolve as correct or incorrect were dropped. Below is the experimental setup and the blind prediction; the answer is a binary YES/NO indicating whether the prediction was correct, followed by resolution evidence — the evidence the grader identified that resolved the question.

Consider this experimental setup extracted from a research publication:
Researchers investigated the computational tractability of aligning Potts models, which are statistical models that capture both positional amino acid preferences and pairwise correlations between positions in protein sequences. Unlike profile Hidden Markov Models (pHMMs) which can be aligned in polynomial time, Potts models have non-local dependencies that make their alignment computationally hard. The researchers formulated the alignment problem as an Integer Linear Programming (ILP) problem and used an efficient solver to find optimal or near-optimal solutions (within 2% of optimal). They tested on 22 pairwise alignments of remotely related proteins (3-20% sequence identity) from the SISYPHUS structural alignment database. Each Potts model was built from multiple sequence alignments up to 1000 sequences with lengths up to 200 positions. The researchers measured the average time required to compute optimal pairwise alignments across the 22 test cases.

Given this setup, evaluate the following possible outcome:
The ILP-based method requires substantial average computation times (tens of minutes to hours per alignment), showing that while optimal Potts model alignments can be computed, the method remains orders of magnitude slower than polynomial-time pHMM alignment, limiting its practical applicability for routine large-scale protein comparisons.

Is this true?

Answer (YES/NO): NO